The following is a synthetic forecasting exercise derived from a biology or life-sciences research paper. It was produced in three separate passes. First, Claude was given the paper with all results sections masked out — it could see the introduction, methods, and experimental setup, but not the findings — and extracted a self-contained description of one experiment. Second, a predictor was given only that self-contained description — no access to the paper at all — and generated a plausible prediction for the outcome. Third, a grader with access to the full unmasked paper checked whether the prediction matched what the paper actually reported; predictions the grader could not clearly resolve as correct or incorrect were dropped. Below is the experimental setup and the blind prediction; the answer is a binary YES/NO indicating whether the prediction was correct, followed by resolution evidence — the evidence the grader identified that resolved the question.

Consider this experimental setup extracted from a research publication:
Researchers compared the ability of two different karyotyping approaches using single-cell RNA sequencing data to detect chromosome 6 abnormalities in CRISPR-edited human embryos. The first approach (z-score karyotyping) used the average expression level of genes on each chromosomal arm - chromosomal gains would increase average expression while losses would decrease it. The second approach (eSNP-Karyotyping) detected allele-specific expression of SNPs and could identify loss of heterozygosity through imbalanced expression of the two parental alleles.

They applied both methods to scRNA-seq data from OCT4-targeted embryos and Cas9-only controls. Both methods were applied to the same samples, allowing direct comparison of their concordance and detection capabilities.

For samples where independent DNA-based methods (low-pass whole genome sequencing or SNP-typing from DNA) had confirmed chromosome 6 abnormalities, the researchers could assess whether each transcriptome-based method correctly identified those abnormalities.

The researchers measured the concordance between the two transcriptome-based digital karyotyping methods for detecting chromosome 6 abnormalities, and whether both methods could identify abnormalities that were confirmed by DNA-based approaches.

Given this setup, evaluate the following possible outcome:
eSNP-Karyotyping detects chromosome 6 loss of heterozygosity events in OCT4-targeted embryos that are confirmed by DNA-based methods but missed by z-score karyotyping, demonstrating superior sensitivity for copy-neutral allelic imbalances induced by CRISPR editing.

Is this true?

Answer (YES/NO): NO